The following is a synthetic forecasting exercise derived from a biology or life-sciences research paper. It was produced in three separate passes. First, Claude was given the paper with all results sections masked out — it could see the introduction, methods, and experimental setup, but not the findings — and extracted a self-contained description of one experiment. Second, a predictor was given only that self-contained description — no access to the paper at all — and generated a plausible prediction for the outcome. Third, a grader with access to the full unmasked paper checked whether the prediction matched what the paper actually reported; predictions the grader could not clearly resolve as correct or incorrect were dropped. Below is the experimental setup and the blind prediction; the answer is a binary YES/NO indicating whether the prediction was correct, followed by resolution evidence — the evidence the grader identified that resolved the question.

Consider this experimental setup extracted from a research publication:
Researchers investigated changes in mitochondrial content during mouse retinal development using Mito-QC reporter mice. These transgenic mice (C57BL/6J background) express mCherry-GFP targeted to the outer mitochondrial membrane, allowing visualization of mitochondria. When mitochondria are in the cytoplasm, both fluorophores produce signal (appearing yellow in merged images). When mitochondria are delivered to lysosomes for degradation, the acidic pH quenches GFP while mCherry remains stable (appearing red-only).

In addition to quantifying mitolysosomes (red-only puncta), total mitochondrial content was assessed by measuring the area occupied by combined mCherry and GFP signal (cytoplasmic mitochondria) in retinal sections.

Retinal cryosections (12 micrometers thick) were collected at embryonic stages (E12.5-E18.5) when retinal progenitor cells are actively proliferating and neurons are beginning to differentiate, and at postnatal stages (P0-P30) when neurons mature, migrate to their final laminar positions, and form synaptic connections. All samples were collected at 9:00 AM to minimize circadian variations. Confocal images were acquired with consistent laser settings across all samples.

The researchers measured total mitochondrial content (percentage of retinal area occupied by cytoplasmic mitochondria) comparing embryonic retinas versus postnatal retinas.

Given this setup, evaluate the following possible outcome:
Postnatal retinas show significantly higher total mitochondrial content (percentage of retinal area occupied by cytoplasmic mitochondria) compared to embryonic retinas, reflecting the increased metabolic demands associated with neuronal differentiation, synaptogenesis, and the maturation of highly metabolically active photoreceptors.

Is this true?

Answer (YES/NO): YES